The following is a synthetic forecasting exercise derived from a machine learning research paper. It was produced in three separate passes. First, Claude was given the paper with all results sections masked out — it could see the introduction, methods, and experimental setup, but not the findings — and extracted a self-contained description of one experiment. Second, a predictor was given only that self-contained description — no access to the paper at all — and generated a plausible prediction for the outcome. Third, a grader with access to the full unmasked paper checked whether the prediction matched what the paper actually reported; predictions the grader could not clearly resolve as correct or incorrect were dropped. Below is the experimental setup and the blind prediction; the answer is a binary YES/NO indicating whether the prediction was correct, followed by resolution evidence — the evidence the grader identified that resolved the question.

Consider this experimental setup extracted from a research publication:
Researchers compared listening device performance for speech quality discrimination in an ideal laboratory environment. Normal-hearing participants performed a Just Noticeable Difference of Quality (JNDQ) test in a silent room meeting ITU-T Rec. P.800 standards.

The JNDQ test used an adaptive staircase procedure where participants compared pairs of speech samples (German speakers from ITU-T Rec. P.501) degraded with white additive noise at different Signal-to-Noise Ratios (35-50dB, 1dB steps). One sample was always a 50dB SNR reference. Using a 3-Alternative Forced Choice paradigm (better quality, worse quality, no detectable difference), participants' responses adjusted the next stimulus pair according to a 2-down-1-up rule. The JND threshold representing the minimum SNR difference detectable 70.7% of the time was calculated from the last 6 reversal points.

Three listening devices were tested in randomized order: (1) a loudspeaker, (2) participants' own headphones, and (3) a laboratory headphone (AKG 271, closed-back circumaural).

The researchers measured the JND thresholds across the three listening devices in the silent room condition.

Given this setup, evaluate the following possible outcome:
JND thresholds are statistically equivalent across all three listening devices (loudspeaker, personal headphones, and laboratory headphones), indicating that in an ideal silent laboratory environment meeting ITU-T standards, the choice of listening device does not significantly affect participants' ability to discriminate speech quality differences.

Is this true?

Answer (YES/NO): NO